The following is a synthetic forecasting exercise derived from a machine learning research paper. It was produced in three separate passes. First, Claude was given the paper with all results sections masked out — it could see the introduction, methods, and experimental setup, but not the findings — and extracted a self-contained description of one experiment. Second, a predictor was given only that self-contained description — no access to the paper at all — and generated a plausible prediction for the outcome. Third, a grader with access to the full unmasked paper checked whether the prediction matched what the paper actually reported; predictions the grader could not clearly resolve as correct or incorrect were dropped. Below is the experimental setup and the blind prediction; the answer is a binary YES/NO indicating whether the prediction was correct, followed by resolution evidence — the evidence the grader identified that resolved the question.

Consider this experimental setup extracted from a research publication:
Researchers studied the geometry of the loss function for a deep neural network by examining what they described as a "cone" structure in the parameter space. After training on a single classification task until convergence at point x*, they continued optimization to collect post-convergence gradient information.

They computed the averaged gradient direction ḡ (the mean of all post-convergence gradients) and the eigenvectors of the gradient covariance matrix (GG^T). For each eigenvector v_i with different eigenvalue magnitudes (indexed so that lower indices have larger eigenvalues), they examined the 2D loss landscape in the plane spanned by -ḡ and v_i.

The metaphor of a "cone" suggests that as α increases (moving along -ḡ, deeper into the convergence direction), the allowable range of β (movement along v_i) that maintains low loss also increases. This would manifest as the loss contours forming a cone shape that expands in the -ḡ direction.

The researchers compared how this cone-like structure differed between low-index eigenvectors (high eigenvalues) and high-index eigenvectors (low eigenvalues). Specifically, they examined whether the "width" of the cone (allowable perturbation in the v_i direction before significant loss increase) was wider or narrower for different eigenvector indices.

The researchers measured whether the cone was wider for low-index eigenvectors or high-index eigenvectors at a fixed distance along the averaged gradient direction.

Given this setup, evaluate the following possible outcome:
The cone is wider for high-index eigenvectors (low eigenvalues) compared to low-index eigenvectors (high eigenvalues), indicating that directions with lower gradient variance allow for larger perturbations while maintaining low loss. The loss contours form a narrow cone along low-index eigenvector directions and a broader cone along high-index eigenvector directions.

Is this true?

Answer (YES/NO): YES